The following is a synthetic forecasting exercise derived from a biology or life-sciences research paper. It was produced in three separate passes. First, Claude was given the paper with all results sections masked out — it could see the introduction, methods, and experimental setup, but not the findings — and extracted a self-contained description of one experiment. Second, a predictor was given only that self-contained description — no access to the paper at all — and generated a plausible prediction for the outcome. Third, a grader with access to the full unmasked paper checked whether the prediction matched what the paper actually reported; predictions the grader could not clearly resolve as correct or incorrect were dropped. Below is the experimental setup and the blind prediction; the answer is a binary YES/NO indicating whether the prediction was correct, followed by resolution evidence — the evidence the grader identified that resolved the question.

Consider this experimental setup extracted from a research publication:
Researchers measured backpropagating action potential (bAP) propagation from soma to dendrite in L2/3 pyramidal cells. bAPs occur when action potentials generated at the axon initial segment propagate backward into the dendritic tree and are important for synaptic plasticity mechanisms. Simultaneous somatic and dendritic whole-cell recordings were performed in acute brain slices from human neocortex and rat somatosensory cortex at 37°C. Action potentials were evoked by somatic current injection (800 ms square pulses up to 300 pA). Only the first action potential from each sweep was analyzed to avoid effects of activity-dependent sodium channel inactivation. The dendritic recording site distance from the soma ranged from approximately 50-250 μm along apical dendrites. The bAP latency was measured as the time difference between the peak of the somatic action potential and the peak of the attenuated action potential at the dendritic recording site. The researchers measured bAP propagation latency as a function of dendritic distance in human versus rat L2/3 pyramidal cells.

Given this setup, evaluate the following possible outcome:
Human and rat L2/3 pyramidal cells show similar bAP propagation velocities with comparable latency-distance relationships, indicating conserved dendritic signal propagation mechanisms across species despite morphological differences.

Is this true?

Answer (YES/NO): NO